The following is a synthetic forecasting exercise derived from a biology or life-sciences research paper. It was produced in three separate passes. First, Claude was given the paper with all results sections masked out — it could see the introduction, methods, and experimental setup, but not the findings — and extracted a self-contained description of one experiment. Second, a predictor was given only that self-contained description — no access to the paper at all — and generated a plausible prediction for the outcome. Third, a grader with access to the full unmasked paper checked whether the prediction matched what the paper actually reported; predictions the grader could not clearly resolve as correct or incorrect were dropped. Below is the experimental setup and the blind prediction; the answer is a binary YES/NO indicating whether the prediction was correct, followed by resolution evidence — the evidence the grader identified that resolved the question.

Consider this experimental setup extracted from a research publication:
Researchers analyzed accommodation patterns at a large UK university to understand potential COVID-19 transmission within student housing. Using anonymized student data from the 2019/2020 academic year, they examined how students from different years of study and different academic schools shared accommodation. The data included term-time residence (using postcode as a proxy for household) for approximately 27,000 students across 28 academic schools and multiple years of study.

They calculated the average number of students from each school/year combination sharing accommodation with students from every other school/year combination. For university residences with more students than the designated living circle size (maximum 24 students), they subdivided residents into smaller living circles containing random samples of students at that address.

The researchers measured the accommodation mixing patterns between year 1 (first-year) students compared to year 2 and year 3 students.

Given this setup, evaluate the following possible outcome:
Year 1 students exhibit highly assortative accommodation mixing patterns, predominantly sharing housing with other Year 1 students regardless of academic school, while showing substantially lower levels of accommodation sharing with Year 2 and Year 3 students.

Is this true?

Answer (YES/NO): YES